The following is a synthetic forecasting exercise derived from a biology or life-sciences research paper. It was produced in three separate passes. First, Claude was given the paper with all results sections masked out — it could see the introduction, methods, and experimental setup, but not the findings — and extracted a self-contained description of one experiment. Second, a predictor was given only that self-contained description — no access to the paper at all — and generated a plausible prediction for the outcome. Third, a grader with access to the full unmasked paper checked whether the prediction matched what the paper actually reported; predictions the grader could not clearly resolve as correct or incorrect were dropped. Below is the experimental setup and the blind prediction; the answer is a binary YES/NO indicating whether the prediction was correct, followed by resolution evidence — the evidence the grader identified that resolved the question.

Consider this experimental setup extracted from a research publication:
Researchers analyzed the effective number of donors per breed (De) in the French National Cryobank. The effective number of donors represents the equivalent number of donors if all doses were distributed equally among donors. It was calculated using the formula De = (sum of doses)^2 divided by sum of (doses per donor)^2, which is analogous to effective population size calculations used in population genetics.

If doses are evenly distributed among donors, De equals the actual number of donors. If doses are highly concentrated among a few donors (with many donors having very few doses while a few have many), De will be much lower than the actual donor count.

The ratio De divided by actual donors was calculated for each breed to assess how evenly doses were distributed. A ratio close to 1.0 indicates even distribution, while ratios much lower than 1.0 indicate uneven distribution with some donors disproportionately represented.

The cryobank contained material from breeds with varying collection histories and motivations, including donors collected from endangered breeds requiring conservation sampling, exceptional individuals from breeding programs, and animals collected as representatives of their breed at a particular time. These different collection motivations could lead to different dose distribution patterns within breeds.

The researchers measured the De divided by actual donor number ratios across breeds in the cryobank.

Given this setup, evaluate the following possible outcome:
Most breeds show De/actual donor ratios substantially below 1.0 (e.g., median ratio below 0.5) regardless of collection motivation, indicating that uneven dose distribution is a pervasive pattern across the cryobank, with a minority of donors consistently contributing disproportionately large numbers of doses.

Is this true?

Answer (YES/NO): NO